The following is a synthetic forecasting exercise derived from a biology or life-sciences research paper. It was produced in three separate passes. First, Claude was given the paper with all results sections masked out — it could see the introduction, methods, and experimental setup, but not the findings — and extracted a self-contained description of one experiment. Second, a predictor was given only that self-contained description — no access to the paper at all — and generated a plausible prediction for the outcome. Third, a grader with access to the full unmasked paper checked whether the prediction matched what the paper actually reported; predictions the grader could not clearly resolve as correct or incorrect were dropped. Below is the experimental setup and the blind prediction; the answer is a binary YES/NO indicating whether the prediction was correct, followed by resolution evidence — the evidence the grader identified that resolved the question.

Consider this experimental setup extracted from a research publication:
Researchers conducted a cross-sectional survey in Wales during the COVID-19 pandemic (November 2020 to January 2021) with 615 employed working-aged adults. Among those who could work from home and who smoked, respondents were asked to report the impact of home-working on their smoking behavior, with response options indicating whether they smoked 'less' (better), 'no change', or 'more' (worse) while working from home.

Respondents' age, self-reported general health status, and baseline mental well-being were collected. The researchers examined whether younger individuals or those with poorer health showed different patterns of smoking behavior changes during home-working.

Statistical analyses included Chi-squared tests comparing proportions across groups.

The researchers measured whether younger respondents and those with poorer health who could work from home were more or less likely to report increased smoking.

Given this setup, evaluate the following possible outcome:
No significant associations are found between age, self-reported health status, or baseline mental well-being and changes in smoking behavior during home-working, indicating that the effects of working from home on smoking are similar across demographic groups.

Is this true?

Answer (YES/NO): NO